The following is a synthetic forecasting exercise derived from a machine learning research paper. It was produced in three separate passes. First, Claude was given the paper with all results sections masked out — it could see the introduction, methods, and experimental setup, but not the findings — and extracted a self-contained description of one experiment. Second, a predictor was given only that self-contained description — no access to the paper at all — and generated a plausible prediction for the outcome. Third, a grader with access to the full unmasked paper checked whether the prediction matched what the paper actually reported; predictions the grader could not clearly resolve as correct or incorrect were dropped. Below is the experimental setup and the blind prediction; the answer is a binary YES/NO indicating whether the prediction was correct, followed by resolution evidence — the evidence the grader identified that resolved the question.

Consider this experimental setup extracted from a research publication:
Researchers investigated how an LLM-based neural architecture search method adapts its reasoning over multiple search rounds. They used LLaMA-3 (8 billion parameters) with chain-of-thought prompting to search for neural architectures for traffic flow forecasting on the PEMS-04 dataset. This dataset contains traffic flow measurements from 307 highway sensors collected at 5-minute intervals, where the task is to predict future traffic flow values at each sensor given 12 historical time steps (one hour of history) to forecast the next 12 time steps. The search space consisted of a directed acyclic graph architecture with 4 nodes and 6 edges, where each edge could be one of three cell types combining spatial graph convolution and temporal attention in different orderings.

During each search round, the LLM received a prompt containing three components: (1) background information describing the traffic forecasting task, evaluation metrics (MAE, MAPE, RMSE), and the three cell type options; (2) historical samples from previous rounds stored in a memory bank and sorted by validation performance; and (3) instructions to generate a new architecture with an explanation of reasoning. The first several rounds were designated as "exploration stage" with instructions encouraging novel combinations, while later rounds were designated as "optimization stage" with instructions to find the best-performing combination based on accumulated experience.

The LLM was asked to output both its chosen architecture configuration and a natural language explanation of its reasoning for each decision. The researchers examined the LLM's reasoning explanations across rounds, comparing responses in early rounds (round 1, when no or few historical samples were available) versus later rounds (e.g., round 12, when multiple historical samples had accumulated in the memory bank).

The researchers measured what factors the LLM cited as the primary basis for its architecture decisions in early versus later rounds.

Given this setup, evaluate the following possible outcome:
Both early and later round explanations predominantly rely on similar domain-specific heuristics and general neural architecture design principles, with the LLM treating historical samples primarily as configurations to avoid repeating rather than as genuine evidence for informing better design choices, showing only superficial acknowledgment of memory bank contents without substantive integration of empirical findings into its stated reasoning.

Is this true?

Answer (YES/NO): NO